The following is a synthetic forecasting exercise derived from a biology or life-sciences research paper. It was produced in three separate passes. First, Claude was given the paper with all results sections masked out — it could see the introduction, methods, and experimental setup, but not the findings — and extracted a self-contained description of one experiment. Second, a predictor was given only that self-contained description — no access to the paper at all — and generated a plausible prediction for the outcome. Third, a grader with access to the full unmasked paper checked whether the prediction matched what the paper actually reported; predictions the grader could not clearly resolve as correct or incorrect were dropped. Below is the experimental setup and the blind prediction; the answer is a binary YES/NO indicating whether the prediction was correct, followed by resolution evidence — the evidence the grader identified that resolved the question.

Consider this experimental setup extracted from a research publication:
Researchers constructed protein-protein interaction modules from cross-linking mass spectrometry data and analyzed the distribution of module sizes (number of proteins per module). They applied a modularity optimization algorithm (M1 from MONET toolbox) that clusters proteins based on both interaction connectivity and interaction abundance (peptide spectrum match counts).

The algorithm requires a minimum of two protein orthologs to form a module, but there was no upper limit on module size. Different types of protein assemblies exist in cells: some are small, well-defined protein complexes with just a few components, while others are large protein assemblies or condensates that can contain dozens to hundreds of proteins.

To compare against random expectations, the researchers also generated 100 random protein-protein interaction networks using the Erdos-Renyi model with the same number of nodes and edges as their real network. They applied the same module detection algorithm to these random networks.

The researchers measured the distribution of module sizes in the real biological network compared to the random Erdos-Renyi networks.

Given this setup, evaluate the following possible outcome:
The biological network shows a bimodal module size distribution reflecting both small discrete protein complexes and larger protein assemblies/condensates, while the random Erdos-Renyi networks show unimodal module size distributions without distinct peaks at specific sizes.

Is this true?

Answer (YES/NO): NO